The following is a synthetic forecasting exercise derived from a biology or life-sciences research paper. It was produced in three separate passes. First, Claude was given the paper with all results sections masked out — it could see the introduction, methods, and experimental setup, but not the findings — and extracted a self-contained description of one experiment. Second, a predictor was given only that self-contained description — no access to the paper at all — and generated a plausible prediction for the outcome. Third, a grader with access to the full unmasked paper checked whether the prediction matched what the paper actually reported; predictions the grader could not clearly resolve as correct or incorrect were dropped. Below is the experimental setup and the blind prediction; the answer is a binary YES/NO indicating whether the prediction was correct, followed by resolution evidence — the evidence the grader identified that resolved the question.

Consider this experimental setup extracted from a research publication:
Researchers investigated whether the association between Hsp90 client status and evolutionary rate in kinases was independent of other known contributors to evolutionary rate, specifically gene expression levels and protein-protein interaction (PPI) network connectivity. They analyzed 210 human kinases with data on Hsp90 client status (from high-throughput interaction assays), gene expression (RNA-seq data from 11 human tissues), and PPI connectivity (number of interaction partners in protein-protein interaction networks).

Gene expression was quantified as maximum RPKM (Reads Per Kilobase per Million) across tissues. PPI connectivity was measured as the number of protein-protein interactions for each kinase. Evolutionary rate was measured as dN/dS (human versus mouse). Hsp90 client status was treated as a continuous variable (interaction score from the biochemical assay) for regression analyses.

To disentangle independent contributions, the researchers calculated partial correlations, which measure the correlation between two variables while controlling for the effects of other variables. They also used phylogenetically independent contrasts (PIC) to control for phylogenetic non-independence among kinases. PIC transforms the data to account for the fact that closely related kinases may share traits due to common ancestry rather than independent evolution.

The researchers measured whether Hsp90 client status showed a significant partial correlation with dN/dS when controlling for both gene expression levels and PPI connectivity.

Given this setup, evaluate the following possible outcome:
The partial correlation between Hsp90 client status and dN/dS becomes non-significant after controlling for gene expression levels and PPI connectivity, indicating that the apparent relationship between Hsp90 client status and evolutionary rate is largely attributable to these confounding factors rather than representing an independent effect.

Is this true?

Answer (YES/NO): NO